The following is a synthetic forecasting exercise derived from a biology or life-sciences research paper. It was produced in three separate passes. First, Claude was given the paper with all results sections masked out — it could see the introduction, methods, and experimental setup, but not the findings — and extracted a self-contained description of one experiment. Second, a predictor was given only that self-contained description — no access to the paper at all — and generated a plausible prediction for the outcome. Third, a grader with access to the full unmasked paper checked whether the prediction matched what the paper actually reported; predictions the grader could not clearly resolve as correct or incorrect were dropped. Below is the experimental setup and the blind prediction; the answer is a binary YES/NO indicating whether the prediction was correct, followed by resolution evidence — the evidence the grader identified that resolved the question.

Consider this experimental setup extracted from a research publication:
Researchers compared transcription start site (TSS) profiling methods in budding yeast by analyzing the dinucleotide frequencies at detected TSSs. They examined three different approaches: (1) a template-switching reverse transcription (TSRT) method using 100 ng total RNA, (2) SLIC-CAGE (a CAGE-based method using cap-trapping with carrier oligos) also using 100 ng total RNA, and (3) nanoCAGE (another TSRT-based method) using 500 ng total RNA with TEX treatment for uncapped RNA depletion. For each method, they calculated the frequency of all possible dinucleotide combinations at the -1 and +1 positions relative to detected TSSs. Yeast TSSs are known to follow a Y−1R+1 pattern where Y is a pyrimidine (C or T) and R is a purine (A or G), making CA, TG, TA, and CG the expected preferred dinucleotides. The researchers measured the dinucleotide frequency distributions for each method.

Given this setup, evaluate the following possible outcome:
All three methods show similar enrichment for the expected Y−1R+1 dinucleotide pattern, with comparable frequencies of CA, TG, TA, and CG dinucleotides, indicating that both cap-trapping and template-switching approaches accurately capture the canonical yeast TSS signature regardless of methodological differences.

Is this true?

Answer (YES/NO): NO